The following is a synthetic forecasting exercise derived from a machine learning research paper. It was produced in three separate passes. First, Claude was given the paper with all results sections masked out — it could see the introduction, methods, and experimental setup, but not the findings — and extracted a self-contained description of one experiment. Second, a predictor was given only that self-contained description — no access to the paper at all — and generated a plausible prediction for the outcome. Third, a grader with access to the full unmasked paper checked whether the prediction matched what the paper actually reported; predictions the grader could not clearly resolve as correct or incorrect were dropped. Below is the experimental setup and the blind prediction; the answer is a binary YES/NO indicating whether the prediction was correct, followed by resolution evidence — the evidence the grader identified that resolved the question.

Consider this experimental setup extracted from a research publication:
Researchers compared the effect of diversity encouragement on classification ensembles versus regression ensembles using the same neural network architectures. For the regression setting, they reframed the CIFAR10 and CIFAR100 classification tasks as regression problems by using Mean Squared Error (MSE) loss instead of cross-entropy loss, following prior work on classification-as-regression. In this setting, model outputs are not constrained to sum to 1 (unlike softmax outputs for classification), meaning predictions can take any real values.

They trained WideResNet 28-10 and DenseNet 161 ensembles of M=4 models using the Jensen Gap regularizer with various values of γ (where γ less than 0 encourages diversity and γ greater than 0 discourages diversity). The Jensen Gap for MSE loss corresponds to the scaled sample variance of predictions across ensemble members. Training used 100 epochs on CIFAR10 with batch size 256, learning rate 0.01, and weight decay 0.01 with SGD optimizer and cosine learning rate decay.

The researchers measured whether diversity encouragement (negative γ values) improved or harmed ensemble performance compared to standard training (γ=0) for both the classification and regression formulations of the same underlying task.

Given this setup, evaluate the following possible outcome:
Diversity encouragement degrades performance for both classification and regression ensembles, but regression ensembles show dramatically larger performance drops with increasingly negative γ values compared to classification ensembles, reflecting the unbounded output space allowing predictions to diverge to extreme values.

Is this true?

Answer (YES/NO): NO